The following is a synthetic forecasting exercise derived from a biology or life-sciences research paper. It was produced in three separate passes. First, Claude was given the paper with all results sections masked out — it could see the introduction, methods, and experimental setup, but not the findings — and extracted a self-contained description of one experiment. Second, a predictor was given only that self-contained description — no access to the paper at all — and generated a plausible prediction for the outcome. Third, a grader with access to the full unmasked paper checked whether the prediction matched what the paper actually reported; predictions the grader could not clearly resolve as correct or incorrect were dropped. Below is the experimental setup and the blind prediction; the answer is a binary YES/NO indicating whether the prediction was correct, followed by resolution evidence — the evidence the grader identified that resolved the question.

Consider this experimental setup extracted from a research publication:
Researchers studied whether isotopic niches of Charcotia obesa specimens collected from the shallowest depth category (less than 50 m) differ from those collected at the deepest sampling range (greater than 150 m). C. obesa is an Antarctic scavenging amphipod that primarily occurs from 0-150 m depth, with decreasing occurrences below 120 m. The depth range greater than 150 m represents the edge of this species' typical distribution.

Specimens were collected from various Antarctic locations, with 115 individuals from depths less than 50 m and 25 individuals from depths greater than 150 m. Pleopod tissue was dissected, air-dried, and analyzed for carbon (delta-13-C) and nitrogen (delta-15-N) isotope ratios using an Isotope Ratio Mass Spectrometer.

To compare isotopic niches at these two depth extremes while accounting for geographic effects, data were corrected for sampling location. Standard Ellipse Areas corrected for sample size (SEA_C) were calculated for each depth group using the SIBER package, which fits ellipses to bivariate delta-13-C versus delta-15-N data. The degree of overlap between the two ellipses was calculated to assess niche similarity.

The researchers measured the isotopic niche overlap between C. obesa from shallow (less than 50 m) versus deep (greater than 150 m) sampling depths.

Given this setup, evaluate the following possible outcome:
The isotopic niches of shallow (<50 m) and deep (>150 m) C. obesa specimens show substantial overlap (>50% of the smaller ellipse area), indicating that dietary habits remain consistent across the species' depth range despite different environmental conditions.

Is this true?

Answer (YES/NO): YES